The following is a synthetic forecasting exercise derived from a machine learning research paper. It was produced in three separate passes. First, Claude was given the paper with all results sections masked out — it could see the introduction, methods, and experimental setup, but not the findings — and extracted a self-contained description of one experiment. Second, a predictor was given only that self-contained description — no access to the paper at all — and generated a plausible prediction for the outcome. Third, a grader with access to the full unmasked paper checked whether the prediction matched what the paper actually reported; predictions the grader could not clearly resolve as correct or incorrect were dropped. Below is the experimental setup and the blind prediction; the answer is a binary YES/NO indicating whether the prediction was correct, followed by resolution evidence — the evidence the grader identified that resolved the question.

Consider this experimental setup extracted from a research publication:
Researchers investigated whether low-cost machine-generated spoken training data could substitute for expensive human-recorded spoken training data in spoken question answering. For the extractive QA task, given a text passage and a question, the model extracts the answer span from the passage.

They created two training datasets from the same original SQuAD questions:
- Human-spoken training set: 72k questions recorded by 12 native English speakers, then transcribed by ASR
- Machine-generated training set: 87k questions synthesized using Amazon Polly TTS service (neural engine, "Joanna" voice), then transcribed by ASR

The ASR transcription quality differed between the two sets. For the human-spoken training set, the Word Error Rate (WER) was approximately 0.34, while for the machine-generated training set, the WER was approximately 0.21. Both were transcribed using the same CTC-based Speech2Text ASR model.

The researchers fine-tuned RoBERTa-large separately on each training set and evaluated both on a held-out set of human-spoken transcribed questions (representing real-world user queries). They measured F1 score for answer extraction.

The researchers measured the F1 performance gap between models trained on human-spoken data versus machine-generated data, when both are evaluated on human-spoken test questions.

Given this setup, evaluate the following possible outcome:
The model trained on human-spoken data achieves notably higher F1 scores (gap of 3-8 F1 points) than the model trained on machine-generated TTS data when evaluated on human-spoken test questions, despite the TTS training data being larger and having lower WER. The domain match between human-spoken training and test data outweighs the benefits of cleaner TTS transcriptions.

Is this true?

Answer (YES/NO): NO